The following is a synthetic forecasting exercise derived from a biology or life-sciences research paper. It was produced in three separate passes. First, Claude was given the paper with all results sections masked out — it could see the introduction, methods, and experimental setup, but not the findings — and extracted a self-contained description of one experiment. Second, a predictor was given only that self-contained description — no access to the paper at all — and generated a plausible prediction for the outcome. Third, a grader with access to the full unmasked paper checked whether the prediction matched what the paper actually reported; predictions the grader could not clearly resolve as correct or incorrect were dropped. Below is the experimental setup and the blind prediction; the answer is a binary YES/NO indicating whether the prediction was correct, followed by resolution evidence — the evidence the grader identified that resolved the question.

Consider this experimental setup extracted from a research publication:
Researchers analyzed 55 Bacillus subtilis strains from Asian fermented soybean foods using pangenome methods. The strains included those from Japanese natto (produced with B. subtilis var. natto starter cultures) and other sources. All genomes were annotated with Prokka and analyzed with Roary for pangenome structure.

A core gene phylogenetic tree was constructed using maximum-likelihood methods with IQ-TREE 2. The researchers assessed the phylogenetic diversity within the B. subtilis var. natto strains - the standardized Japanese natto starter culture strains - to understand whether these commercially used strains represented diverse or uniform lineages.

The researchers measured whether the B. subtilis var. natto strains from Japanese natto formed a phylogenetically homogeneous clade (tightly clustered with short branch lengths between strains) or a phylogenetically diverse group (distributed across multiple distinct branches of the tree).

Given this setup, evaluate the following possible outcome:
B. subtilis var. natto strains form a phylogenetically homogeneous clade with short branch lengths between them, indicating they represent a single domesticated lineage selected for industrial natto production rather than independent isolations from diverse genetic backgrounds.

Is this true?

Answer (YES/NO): YES